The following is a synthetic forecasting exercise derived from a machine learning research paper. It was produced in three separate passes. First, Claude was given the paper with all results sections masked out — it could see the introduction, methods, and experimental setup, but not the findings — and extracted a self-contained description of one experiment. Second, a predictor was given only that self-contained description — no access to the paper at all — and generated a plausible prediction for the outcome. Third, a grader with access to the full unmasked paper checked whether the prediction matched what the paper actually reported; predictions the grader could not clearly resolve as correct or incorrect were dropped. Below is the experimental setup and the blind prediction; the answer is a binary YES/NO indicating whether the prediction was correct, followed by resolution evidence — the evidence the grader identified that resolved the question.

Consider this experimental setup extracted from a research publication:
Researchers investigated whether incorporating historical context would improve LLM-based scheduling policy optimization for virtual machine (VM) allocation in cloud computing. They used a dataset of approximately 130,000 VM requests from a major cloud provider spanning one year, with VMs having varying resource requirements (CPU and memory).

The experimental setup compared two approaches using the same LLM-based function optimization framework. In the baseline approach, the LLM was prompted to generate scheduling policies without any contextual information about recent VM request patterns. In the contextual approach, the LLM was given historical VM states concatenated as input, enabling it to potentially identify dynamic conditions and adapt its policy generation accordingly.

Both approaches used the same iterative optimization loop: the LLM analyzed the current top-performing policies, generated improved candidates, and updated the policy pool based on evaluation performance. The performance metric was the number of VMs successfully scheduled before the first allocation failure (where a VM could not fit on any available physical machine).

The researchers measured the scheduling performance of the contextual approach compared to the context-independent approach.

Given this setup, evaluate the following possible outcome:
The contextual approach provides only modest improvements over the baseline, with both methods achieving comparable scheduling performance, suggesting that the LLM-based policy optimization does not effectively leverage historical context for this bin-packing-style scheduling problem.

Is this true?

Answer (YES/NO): NO